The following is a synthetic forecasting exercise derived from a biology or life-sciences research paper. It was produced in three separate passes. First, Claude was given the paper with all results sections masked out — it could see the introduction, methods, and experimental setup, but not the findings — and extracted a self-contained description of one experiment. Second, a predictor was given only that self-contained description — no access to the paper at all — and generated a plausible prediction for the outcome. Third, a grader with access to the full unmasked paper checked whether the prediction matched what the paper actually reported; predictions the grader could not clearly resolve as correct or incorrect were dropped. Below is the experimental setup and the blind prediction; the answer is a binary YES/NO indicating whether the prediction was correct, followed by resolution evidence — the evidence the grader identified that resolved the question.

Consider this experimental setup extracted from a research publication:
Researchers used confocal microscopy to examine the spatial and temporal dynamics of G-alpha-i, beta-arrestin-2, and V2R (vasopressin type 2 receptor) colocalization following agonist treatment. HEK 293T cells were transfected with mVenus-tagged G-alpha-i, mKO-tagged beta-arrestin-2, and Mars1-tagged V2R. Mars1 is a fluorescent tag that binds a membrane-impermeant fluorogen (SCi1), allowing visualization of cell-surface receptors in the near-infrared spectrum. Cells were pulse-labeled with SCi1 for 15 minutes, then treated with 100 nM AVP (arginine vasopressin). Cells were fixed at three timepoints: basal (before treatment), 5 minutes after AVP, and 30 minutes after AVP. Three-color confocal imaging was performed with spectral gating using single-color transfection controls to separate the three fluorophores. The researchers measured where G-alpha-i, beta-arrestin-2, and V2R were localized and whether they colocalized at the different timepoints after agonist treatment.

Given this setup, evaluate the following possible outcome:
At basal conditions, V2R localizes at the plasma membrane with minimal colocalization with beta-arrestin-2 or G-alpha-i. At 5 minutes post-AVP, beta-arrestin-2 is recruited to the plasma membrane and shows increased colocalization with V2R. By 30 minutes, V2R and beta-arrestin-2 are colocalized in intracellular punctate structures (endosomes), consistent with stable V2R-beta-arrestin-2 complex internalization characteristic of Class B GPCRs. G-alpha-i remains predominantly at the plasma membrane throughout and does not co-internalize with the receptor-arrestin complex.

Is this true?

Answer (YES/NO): NO